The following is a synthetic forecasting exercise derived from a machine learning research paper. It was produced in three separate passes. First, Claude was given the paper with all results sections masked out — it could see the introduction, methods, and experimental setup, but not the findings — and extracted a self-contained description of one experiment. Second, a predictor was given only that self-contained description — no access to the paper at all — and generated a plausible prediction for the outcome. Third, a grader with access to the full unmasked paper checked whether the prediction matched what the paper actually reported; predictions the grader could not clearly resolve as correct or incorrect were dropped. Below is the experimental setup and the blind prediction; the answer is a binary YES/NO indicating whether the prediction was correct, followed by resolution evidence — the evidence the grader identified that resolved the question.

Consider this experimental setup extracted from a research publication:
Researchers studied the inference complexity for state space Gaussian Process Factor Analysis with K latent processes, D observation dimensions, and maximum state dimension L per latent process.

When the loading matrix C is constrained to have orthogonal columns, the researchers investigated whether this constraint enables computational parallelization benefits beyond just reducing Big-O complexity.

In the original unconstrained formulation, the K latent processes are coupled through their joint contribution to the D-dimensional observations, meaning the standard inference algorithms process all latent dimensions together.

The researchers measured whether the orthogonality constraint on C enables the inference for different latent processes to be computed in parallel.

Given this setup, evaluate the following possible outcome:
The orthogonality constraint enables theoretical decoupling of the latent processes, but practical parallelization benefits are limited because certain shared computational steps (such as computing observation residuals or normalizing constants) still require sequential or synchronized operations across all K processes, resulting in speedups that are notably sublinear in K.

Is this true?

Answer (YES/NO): NO